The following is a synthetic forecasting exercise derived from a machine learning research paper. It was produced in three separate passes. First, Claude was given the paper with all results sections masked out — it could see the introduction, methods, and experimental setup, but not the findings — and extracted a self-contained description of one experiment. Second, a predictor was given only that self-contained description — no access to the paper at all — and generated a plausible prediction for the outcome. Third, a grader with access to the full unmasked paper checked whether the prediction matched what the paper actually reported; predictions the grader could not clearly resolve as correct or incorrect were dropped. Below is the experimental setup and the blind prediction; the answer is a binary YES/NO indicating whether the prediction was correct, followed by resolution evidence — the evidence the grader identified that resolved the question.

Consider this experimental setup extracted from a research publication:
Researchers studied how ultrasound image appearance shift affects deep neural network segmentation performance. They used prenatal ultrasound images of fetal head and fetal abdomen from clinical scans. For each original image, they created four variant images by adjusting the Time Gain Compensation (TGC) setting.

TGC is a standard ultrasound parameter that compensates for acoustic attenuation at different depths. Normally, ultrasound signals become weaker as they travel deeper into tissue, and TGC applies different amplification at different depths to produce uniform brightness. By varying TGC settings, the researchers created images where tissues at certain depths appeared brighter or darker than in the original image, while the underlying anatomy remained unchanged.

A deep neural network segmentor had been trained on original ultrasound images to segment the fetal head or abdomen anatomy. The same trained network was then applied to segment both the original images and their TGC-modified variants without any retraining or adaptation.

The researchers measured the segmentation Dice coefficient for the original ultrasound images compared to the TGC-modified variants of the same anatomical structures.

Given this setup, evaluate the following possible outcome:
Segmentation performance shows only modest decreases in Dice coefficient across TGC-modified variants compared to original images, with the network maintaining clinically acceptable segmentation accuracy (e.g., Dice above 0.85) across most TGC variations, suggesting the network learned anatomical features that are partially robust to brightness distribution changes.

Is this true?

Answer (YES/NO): NO